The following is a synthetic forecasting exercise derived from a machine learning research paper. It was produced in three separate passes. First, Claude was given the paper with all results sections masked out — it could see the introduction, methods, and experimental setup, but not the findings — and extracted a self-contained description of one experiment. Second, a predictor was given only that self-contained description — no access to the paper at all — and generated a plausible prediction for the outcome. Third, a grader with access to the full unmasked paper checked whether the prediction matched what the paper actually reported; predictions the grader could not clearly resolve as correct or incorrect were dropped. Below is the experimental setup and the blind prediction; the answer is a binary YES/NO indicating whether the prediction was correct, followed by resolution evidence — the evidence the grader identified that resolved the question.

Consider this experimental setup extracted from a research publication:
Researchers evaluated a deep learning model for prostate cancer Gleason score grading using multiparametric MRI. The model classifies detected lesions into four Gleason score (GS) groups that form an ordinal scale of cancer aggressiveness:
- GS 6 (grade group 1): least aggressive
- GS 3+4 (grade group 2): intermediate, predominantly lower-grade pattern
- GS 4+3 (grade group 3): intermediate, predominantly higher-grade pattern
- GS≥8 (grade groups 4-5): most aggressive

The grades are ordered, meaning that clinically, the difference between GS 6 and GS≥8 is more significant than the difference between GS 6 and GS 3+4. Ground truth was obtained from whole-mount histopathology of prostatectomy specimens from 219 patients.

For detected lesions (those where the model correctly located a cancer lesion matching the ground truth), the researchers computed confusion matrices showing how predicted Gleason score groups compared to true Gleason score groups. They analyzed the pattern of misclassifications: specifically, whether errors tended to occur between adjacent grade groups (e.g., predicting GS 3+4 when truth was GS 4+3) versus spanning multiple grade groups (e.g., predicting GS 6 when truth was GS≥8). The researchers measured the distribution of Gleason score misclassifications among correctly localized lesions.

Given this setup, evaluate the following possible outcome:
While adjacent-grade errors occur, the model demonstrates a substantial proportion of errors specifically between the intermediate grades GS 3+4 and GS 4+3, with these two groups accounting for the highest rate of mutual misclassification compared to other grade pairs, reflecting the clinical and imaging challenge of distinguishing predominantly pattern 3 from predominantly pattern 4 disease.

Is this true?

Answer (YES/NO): NO